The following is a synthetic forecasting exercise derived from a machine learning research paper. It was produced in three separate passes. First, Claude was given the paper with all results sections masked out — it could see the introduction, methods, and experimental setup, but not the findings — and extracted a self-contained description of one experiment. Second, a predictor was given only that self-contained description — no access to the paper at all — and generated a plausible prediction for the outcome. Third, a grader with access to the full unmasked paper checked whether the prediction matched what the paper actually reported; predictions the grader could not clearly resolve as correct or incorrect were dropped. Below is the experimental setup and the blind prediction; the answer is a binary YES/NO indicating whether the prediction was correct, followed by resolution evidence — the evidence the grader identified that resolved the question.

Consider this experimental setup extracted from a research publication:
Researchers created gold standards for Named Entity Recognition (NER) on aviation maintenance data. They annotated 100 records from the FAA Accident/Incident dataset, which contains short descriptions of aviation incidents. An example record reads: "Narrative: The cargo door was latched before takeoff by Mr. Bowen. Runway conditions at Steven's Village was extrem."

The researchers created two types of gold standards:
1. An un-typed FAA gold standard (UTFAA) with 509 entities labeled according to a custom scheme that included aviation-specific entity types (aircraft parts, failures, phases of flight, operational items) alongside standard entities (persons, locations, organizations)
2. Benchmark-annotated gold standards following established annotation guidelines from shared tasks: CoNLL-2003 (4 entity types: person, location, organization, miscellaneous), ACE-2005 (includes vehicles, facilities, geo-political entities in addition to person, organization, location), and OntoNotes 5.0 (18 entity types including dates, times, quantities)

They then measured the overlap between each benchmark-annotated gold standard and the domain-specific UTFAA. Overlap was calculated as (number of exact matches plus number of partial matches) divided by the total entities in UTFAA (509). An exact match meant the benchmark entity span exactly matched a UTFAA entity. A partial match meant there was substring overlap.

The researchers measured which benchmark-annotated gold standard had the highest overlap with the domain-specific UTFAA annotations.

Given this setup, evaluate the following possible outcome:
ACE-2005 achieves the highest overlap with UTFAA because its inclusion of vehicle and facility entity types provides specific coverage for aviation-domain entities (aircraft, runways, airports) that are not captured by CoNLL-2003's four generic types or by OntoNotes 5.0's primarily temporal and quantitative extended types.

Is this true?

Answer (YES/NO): YES